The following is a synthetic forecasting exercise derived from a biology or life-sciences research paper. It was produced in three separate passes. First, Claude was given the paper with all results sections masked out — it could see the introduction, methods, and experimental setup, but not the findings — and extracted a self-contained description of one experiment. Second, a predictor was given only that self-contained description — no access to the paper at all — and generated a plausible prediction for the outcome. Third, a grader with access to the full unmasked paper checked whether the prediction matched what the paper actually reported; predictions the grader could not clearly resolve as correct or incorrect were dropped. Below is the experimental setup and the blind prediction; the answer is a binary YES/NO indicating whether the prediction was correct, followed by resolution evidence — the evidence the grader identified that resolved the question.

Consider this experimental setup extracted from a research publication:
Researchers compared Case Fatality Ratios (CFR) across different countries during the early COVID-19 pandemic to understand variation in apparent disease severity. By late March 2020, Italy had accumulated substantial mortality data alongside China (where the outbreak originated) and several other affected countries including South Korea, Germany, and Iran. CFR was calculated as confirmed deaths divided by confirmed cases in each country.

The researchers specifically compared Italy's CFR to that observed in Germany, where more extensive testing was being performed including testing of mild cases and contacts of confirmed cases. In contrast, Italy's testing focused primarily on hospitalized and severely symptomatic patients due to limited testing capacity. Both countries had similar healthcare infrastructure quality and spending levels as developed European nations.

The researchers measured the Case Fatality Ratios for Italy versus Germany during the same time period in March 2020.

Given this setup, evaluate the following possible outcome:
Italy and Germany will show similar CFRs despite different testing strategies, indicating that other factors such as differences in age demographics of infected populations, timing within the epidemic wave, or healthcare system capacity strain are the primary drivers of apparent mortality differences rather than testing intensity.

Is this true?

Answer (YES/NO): NO